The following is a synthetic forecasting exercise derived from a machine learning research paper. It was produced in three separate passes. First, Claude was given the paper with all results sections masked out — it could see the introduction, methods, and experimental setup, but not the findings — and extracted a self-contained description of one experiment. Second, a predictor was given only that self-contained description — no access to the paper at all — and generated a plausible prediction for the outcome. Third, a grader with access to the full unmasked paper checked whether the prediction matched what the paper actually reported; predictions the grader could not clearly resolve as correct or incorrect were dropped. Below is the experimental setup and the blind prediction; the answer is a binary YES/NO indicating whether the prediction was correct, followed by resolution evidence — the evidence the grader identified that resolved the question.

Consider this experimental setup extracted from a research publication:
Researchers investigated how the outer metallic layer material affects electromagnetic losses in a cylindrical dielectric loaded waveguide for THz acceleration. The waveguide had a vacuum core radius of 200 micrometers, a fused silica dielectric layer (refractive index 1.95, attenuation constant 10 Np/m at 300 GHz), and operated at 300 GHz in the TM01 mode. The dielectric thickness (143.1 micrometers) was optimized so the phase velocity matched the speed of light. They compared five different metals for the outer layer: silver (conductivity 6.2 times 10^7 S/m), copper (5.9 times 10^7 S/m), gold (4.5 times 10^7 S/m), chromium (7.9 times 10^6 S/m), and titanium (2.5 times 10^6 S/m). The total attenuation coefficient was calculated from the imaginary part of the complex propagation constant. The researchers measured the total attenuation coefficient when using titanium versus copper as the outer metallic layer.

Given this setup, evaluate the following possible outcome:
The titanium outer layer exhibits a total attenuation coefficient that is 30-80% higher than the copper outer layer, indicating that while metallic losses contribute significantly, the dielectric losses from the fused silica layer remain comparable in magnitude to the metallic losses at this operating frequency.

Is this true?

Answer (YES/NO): NO